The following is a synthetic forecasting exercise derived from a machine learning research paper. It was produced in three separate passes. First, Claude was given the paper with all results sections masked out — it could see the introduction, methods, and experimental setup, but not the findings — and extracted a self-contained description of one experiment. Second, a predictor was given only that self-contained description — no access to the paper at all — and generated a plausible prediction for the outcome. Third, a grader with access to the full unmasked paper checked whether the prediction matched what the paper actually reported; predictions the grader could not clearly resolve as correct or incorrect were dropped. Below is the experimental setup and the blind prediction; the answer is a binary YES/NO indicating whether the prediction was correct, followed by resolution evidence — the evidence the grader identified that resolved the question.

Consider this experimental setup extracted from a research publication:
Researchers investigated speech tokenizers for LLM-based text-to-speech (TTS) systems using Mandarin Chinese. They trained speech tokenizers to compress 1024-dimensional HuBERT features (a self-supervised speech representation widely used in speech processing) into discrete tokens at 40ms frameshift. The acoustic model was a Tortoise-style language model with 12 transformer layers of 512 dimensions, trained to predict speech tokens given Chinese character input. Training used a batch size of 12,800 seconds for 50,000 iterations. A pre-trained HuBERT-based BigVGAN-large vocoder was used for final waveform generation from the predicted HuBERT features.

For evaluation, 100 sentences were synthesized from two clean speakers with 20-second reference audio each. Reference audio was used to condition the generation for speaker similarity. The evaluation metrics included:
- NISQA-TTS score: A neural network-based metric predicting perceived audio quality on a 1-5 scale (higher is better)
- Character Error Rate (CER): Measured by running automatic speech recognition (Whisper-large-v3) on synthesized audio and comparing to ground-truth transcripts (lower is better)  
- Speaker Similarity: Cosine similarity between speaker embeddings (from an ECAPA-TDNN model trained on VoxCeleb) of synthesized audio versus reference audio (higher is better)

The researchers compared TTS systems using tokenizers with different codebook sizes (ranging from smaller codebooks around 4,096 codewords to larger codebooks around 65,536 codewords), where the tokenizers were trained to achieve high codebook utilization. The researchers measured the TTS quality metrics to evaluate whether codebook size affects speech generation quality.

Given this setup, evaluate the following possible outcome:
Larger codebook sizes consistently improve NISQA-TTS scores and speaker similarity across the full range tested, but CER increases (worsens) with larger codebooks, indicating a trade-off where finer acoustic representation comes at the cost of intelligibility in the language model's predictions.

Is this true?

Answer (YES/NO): NO